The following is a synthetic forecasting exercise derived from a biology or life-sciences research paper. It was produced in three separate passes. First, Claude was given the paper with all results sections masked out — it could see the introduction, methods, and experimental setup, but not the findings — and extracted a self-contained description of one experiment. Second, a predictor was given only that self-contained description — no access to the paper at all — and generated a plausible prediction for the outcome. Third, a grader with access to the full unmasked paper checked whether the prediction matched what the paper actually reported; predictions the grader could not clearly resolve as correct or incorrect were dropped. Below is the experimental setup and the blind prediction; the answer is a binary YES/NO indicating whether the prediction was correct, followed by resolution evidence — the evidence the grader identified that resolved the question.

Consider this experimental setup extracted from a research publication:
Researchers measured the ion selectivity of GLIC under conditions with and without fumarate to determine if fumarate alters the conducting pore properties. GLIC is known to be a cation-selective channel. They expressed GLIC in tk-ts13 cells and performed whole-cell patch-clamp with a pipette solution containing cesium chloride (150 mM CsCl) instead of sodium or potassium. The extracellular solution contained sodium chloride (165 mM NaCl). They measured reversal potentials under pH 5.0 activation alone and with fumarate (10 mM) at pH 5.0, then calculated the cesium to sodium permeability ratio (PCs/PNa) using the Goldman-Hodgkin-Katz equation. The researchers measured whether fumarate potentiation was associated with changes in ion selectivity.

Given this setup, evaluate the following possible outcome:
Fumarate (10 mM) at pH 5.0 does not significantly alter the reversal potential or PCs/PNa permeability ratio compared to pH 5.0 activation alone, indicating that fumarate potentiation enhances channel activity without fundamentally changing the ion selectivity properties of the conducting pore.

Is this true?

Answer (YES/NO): YES